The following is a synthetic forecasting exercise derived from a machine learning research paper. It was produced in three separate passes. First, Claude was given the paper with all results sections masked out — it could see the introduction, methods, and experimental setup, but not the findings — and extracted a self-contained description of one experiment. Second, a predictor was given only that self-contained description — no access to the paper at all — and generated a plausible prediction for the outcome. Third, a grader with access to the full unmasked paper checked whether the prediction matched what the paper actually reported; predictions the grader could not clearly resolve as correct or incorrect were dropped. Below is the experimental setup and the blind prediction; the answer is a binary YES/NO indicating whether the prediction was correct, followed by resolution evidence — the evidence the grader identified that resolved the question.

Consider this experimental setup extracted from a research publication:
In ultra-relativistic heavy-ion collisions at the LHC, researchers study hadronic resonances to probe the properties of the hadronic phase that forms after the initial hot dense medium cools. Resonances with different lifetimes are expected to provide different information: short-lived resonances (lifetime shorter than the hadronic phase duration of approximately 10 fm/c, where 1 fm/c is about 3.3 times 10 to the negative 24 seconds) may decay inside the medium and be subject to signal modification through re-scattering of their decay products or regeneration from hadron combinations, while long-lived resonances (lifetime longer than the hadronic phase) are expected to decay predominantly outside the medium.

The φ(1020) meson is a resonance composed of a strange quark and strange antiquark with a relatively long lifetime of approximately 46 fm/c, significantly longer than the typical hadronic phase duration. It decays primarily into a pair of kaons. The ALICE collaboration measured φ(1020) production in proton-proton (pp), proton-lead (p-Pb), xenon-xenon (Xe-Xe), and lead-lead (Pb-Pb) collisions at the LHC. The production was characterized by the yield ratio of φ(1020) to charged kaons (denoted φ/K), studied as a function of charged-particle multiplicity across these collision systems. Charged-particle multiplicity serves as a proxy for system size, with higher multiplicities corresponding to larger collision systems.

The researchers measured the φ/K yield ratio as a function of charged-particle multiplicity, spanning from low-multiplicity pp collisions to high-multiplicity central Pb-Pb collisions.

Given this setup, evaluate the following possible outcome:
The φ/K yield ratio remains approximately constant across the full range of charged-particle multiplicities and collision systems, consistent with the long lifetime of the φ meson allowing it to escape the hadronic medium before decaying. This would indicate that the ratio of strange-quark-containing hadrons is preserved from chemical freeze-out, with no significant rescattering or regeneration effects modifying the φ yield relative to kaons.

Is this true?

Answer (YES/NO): YES